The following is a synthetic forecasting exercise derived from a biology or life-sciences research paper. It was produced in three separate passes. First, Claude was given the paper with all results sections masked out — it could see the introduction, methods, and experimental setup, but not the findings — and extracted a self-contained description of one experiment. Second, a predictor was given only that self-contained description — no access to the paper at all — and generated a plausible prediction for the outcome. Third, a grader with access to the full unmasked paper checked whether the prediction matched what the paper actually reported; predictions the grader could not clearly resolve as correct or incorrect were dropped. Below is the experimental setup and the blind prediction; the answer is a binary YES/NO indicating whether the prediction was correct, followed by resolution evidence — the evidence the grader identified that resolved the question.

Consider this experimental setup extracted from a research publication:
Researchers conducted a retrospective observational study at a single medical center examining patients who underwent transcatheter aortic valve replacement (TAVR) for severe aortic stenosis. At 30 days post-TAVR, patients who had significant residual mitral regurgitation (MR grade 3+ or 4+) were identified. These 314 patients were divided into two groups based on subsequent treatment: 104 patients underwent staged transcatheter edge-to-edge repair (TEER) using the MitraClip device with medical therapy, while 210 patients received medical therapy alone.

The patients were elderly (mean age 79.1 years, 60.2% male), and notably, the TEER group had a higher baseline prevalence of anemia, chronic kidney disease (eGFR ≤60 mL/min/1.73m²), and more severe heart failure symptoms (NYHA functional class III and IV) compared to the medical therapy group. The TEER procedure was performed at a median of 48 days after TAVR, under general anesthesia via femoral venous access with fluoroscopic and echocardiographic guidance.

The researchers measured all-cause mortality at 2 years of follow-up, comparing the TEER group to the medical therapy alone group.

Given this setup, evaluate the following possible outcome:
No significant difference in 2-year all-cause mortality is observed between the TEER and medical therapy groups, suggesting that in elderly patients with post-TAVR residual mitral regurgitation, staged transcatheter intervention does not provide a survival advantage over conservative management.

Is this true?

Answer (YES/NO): YES